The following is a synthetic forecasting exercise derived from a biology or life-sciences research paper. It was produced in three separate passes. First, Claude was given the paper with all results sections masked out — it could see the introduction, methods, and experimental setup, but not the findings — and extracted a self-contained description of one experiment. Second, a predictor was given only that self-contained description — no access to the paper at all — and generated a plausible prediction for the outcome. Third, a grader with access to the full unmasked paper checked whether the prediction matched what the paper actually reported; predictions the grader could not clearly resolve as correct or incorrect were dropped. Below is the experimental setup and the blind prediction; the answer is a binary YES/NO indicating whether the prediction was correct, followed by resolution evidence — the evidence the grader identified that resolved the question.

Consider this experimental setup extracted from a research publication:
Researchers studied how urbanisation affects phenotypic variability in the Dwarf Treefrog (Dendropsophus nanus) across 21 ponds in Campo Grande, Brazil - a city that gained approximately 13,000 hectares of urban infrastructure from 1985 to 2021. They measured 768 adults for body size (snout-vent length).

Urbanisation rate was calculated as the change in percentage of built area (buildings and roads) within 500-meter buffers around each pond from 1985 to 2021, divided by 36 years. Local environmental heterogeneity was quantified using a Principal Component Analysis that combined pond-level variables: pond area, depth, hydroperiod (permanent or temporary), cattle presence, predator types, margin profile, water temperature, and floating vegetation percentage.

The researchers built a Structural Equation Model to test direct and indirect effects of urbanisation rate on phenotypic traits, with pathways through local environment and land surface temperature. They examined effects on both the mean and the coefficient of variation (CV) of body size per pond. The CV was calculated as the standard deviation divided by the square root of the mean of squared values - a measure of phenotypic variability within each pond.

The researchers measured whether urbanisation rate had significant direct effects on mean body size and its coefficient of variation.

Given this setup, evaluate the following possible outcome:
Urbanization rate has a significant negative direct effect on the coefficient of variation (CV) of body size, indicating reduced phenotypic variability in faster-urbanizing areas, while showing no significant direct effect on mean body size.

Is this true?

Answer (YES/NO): NO